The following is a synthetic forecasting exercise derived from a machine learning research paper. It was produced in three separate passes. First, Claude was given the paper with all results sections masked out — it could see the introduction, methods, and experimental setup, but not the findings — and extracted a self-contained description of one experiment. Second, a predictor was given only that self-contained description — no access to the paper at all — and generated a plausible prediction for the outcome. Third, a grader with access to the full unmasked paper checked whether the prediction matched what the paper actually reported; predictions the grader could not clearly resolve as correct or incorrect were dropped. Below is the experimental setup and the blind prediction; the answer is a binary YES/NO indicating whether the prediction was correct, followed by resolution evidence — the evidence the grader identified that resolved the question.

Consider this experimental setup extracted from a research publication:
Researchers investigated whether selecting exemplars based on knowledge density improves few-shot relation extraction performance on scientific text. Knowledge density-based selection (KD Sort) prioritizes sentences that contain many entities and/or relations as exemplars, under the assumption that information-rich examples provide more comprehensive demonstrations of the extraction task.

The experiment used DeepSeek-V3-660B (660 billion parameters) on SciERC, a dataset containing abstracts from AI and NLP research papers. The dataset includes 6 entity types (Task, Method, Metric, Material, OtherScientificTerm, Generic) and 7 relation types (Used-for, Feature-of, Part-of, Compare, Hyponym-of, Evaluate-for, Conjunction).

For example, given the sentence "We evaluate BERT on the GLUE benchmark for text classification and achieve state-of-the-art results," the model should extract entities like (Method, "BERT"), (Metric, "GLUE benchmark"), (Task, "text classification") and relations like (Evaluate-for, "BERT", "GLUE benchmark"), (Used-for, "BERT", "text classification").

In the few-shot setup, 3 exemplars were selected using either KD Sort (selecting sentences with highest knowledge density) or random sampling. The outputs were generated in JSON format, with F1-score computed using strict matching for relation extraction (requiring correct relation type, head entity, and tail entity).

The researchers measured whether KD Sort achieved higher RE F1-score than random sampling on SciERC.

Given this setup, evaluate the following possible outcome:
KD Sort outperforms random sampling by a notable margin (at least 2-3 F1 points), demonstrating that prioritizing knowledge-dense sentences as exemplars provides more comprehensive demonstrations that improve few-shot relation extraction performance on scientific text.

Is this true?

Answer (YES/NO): NO